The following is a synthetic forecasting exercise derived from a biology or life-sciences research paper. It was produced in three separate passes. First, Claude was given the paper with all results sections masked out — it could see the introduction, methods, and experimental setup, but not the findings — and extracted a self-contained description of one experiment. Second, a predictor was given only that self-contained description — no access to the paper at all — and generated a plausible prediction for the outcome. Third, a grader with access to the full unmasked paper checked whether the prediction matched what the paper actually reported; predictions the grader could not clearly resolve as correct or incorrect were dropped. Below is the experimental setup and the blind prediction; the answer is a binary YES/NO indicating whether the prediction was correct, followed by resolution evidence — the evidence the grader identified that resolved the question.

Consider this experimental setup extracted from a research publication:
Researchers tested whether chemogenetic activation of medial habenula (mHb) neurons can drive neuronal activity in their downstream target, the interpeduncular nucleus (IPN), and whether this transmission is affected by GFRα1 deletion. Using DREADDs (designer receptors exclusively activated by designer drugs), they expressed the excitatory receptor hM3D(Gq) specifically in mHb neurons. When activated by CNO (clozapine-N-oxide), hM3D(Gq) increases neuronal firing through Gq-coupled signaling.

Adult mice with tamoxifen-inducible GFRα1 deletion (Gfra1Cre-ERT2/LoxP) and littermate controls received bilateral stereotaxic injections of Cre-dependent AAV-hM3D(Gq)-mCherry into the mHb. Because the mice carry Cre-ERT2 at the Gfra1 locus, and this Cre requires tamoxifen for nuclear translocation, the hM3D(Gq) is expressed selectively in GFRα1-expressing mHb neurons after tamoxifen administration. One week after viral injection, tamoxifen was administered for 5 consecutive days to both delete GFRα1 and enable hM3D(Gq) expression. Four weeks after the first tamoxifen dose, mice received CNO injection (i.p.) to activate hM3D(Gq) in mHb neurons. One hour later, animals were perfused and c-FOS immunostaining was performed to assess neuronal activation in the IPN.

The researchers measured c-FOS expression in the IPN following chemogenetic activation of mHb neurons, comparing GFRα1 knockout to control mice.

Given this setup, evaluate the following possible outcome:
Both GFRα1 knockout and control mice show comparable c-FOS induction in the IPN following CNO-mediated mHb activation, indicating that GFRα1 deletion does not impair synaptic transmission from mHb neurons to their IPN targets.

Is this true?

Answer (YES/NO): NO